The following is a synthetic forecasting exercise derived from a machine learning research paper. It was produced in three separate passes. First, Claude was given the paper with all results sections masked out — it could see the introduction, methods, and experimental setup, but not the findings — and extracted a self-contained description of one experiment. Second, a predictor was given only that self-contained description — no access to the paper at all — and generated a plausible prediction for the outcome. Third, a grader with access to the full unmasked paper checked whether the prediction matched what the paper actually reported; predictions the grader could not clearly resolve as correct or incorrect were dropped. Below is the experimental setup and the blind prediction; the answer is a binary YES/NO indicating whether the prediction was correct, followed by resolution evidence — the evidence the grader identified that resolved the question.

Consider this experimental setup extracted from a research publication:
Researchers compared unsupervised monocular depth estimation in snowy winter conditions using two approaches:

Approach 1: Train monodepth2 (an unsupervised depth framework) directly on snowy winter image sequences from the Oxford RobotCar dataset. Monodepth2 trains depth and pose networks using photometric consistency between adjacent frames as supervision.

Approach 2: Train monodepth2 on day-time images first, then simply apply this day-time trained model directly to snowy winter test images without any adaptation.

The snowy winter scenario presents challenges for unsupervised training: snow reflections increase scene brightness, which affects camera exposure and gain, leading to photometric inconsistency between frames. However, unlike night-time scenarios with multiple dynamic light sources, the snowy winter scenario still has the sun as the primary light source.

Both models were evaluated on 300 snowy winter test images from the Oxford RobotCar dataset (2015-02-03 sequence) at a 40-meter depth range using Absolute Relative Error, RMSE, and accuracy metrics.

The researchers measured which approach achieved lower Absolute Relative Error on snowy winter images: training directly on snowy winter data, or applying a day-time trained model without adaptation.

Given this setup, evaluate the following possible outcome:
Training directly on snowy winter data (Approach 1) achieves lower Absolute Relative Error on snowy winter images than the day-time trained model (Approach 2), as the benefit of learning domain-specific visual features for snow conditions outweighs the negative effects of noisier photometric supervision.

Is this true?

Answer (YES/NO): YES